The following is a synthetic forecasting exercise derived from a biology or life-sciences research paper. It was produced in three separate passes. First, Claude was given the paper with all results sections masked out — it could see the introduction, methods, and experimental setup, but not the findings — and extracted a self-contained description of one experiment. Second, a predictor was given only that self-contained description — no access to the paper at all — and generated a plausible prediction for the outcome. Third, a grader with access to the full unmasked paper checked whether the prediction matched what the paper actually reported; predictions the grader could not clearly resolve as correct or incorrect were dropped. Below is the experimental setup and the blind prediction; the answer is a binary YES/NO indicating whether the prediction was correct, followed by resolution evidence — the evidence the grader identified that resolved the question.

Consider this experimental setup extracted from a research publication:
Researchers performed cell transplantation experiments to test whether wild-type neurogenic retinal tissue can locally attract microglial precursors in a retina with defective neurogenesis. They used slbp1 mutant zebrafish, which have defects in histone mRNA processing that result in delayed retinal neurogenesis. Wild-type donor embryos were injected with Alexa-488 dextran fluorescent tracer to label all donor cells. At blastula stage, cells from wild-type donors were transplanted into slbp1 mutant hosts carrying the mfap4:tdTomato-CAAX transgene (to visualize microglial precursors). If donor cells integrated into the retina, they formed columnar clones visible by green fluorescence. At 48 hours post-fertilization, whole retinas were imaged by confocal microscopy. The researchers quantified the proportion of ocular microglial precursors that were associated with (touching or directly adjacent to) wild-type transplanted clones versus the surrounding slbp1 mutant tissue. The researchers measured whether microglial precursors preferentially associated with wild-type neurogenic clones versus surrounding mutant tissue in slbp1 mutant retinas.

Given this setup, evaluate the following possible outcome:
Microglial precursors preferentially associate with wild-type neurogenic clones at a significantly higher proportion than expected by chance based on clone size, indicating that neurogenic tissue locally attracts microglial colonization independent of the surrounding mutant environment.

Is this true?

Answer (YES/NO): YES